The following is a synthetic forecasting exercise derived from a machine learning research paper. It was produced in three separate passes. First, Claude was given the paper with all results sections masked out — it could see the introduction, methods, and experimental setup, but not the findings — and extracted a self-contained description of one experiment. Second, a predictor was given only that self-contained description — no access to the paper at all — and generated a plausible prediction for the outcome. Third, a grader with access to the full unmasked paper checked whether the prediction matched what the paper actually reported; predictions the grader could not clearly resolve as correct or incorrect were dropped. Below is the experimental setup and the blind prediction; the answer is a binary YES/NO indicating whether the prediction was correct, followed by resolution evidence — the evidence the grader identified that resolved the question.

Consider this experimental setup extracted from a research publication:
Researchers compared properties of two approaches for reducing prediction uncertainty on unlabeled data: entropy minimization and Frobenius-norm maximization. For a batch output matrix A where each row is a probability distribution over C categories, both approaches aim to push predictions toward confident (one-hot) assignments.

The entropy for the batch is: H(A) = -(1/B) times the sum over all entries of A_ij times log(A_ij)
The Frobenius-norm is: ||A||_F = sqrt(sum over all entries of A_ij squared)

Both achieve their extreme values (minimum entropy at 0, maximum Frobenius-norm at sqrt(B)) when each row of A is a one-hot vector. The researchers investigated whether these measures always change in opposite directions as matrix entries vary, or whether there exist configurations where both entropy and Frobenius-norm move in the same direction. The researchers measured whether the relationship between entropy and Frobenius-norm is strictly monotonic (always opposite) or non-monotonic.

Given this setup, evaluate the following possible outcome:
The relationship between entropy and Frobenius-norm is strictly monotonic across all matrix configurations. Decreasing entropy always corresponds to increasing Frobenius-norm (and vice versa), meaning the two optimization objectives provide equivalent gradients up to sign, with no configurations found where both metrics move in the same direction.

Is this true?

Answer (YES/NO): YES